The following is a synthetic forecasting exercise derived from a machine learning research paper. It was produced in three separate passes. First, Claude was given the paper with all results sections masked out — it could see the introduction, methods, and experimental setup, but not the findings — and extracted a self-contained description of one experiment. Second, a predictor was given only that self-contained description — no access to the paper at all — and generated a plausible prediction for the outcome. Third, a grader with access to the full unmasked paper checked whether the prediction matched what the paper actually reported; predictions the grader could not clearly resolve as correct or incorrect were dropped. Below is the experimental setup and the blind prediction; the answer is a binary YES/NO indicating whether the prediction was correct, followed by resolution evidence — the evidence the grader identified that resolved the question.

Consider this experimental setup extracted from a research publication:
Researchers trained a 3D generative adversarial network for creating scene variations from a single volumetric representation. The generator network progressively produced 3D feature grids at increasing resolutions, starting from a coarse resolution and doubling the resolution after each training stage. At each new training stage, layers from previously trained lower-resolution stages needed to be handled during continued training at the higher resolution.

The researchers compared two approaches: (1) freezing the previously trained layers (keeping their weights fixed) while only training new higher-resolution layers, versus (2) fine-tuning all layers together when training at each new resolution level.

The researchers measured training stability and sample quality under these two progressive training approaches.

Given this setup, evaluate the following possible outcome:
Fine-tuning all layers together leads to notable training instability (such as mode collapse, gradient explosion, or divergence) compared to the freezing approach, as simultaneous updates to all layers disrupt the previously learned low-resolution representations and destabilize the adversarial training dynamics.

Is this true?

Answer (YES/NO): YES